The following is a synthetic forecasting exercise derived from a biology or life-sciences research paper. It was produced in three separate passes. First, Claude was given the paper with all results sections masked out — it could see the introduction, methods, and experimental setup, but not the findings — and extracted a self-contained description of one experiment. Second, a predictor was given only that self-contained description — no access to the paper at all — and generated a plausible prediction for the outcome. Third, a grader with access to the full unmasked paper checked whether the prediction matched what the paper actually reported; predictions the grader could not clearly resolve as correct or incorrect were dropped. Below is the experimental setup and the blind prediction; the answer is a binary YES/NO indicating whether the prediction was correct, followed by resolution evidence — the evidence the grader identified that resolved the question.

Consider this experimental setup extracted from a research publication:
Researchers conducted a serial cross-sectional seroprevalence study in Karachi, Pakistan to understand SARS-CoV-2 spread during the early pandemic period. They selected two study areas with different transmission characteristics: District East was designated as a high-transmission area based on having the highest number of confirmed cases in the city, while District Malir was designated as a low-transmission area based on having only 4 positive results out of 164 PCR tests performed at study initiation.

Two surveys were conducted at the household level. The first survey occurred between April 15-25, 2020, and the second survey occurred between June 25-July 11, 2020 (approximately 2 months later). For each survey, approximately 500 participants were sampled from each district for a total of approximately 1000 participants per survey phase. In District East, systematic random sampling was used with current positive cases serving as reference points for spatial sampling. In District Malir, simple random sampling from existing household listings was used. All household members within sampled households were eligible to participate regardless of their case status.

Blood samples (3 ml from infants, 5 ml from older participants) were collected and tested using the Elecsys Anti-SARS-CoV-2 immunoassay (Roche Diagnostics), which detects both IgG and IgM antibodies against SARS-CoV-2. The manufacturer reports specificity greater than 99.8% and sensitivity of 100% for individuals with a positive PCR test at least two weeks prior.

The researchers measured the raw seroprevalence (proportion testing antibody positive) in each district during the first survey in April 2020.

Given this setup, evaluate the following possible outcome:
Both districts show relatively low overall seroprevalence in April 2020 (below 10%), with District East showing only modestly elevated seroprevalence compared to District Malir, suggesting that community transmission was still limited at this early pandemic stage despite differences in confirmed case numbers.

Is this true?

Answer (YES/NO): YES